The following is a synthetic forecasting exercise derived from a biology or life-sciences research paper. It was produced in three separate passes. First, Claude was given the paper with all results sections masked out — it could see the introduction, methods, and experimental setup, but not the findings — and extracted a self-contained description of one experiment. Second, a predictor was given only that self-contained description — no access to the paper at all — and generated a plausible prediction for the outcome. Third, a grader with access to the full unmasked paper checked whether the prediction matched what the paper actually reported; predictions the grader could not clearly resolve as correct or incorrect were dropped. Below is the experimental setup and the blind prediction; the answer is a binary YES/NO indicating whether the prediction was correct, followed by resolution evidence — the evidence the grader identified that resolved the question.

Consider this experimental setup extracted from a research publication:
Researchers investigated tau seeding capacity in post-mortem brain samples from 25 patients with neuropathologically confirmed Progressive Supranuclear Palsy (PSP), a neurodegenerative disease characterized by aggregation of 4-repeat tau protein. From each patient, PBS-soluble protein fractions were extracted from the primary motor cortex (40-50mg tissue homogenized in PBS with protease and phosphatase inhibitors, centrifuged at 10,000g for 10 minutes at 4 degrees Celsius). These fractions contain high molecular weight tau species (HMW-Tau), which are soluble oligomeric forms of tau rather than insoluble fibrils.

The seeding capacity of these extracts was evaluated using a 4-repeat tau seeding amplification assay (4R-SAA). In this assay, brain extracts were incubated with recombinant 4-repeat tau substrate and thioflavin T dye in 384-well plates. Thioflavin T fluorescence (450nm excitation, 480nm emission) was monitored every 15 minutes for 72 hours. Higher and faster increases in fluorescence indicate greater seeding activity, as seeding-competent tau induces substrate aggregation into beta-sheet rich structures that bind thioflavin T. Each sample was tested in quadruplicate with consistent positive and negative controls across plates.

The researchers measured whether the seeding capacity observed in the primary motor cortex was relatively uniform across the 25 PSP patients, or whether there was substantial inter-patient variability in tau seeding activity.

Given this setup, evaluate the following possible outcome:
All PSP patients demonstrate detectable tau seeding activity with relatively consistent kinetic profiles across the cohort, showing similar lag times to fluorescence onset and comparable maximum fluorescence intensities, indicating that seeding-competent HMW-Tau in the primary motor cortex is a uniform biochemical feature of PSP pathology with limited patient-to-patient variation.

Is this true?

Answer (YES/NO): NO